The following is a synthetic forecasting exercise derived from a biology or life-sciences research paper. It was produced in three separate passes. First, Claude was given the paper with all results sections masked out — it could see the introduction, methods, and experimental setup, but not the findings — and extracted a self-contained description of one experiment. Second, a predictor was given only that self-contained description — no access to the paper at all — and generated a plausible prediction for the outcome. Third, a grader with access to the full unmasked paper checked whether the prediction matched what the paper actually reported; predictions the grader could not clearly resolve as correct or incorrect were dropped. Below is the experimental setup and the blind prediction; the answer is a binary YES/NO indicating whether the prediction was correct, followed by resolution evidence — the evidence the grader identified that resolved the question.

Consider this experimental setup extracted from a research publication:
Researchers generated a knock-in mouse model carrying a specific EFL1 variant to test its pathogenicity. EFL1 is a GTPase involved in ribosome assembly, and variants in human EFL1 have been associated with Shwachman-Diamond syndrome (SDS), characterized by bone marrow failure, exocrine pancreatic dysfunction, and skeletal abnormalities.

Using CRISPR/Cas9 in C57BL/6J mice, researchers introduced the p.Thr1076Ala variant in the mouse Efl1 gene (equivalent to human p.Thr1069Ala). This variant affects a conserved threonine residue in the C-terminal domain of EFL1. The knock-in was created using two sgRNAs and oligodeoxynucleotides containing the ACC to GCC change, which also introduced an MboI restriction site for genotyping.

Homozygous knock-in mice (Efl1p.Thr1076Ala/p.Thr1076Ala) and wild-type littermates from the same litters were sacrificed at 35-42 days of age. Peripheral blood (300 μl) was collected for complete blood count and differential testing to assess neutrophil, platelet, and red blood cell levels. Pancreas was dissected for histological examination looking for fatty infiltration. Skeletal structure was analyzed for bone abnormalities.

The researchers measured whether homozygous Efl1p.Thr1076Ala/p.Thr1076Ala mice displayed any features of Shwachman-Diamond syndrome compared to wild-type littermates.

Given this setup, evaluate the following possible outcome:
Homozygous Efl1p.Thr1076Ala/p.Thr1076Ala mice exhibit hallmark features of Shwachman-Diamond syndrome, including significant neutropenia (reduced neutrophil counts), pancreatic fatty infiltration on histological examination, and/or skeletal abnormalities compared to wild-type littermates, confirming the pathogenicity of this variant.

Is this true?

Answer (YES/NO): NO